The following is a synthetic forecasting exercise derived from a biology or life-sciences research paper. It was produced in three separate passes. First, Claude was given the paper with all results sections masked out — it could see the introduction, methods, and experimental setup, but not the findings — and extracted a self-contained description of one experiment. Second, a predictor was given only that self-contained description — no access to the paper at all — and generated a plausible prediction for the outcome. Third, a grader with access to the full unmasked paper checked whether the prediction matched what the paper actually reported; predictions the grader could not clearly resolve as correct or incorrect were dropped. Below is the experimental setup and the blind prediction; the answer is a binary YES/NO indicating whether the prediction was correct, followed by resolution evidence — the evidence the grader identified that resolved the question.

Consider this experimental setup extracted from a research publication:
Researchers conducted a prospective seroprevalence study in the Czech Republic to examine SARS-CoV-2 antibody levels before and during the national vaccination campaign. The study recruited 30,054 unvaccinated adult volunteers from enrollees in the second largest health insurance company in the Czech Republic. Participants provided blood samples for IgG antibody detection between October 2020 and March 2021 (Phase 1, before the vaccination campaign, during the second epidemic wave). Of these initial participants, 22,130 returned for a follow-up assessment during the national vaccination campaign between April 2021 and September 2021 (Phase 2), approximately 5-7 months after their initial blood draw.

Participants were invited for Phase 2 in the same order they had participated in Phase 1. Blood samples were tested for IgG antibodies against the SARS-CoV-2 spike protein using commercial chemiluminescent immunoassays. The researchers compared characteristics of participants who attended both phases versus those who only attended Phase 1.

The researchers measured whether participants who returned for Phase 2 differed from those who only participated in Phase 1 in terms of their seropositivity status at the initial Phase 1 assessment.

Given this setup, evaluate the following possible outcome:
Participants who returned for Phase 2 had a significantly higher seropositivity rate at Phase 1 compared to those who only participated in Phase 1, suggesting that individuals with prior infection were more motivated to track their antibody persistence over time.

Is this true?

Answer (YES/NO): YES